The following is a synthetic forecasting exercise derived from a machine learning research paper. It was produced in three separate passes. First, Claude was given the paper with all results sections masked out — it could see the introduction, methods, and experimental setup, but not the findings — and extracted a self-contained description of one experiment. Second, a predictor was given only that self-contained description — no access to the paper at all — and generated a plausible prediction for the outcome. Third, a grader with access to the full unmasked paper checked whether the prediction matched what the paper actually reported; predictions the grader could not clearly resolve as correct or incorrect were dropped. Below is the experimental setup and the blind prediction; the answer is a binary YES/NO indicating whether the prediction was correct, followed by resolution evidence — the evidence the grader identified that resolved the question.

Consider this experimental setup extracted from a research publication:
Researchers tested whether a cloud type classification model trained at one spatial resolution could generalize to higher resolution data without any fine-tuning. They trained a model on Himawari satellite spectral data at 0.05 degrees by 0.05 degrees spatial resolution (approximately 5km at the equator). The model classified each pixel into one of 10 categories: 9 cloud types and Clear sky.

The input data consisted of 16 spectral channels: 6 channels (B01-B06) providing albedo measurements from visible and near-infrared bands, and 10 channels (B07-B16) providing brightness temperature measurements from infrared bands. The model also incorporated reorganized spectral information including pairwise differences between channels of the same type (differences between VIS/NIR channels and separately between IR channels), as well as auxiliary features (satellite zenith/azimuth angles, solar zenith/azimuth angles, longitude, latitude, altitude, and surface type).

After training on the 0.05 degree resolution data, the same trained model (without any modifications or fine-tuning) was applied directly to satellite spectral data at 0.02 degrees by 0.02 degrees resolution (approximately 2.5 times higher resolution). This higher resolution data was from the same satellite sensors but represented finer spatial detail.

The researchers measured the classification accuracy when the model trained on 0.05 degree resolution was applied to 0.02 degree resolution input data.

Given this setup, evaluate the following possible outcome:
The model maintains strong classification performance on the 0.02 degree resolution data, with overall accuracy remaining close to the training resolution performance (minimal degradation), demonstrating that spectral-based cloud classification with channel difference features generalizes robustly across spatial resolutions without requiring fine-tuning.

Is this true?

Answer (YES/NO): NO